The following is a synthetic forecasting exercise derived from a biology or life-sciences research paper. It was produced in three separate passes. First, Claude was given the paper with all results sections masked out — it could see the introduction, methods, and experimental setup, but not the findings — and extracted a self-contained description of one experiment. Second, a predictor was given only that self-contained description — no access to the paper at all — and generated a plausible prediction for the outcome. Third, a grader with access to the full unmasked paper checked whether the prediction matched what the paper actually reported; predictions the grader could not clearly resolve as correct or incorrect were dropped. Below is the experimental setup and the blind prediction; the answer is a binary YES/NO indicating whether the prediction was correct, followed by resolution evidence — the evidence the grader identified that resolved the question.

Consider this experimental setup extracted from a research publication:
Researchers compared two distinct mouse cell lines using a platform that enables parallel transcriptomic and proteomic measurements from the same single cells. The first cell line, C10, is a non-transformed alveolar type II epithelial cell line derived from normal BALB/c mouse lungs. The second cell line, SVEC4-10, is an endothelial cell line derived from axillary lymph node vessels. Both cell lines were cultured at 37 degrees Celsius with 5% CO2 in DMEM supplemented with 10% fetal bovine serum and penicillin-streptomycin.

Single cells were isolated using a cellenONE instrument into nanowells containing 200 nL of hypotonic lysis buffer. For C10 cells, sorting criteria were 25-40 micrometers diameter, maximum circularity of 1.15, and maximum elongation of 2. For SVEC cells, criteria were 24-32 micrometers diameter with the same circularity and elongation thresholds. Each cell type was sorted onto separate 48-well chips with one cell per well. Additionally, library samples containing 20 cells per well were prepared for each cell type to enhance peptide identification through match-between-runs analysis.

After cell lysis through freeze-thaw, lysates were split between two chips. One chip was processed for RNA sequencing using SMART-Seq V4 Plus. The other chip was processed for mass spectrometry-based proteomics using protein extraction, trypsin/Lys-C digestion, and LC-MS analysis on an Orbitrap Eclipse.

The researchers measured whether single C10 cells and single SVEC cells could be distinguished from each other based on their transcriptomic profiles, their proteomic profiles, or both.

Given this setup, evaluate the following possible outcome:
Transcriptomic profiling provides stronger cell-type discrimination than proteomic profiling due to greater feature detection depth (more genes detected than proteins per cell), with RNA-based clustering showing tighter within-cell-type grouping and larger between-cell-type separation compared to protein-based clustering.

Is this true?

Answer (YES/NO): NO